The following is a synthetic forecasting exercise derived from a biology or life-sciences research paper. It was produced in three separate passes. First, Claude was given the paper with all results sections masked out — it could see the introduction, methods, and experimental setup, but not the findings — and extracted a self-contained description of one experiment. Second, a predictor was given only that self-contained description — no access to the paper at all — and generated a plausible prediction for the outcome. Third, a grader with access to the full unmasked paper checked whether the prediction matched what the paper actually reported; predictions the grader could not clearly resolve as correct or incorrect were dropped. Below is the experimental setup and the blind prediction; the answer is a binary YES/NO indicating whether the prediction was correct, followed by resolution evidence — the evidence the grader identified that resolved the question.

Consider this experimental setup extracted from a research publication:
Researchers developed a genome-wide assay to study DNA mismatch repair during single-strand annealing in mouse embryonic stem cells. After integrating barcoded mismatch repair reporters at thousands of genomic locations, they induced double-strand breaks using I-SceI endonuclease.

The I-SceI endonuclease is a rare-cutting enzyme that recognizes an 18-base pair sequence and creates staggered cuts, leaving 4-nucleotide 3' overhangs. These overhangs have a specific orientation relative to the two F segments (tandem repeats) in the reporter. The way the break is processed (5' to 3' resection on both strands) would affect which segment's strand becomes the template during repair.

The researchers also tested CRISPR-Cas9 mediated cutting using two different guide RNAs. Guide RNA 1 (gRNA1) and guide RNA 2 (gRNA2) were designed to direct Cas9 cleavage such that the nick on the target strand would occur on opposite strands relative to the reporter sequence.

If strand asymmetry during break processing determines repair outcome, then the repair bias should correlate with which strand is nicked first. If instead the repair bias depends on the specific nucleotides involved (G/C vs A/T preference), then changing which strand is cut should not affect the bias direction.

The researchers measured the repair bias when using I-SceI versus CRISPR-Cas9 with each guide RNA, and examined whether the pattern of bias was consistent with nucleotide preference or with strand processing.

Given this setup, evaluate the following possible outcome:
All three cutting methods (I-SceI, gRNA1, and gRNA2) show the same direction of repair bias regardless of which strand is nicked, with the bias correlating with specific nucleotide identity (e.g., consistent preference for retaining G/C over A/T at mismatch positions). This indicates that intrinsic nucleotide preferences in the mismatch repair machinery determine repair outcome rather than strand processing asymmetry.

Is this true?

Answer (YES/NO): NO